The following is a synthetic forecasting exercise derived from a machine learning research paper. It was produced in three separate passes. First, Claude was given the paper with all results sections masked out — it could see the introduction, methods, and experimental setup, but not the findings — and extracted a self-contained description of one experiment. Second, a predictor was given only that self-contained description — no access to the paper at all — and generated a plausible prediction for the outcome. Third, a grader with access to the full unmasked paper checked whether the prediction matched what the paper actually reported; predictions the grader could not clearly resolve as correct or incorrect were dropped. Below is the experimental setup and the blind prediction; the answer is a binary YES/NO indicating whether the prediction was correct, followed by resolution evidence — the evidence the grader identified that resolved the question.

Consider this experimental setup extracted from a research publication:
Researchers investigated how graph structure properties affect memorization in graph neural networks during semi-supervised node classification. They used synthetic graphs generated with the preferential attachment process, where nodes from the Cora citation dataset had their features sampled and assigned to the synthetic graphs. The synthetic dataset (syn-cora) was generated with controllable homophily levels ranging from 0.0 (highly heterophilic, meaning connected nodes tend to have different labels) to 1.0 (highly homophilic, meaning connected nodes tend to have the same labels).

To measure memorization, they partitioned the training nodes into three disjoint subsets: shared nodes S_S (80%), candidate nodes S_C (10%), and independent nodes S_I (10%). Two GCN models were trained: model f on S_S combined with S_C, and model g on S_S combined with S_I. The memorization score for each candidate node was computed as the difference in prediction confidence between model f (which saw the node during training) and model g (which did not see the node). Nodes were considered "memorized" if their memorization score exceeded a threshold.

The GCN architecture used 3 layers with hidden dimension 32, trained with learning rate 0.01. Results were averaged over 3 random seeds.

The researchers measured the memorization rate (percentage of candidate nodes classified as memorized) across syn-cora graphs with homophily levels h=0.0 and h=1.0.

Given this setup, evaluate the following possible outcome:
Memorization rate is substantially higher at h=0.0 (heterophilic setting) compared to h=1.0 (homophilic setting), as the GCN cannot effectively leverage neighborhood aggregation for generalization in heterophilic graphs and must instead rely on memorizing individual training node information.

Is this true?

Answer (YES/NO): YES